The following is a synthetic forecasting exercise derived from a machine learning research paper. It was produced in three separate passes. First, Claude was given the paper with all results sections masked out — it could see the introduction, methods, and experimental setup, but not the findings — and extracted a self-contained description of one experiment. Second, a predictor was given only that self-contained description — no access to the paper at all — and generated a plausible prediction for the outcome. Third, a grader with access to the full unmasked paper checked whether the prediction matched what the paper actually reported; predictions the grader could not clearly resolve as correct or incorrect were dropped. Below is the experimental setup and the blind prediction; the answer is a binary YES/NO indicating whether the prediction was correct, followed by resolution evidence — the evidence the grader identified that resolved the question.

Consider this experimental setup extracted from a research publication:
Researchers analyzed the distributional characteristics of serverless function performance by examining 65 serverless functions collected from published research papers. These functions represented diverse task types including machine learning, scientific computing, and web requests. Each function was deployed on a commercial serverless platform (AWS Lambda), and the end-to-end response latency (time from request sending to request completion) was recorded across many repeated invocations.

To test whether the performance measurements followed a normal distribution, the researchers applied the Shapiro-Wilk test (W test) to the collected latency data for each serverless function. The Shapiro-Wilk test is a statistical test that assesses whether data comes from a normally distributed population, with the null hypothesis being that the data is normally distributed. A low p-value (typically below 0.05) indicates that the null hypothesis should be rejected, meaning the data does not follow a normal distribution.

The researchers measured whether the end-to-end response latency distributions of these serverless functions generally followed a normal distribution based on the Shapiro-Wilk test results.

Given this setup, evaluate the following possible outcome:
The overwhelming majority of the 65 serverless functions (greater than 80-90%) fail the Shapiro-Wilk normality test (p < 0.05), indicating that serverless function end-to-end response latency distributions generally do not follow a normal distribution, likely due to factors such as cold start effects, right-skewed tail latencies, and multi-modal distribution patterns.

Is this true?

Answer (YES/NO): YES